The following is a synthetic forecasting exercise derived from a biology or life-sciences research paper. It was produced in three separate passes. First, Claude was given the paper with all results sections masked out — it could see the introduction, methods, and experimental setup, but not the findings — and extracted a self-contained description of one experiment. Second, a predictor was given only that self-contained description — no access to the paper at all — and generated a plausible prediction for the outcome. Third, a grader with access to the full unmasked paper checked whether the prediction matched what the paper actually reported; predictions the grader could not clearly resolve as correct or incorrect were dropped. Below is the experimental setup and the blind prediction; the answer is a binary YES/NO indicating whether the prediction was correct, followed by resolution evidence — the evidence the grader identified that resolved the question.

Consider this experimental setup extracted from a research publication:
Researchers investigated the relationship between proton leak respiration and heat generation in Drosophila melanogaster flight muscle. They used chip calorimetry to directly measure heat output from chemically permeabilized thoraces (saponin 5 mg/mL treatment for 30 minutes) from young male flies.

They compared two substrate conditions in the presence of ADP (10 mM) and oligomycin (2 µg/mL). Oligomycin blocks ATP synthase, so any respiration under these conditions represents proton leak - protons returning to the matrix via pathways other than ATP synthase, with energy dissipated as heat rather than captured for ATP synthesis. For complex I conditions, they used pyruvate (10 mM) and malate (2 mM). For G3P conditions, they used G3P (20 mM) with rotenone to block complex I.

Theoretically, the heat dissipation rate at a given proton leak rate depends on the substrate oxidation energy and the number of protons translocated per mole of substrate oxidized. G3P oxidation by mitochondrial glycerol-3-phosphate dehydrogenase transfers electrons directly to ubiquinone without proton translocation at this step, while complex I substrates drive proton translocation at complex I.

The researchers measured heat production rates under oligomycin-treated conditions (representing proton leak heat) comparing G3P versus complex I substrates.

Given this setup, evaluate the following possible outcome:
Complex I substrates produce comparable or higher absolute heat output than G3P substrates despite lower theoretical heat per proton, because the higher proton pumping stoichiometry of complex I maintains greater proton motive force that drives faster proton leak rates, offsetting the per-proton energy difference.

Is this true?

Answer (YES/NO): NO